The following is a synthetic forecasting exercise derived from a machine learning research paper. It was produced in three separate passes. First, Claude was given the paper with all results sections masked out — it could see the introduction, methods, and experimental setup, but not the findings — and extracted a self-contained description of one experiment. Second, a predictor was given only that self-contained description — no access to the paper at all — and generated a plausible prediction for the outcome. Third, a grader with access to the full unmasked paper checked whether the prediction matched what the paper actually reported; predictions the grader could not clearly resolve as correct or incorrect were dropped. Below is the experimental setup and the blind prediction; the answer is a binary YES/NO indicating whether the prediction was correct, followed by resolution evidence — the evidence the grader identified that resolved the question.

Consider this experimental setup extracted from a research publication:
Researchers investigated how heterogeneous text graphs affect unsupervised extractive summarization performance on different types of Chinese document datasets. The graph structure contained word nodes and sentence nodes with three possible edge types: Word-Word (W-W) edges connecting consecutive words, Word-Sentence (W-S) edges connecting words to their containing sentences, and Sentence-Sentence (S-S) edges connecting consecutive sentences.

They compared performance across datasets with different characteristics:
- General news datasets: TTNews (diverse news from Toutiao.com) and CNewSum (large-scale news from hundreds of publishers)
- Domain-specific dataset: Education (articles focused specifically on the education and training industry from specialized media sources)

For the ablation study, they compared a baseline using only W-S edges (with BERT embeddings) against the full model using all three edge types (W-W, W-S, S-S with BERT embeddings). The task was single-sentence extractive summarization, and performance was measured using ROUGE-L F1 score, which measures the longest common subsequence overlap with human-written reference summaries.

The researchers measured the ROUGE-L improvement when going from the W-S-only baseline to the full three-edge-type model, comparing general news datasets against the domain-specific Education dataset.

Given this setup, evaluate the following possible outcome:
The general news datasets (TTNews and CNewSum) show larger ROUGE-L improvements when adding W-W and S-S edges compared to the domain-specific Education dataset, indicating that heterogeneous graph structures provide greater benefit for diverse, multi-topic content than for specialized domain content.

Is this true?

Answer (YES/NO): NO